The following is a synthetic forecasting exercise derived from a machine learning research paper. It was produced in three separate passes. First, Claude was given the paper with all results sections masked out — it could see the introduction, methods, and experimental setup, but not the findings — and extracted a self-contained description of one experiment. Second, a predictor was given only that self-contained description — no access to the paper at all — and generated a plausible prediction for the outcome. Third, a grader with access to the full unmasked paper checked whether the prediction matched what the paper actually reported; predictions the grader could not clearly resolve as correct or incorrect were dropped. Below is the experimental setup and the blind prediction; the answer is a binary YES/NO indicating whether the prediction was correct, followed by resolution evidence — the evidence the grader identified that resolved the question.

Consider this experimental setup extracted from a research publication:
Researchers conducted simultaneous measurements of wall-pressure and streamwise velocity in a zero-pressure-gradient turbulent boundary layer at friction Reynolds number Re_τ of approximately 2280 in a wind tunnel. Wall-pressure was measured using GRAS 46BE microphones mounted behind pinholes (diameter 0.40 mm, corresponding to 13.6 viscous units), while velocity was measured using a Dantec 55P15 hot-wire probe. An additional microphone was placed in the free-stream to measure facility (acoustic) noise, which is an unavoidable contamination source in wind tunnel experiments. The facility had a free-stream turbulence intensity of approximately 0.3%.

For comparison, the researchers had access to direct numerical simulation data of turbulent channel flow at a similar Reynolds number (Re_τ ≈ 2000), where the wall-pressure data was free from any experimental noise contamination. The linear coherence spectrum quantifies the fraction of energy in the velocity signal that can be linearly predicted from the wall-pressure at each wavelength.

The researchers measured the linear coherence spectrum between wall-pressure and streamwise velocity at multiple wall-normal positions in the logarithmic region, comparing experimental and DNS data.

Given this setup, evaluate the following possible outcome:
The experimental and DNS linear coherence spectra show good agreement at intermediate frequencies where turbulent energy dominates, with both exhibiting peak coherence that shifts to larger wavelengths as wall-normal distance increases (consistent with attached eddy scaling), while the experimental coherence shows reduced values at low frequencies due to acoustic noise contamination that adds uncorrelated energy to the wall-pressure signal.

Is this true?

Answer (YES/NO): NO